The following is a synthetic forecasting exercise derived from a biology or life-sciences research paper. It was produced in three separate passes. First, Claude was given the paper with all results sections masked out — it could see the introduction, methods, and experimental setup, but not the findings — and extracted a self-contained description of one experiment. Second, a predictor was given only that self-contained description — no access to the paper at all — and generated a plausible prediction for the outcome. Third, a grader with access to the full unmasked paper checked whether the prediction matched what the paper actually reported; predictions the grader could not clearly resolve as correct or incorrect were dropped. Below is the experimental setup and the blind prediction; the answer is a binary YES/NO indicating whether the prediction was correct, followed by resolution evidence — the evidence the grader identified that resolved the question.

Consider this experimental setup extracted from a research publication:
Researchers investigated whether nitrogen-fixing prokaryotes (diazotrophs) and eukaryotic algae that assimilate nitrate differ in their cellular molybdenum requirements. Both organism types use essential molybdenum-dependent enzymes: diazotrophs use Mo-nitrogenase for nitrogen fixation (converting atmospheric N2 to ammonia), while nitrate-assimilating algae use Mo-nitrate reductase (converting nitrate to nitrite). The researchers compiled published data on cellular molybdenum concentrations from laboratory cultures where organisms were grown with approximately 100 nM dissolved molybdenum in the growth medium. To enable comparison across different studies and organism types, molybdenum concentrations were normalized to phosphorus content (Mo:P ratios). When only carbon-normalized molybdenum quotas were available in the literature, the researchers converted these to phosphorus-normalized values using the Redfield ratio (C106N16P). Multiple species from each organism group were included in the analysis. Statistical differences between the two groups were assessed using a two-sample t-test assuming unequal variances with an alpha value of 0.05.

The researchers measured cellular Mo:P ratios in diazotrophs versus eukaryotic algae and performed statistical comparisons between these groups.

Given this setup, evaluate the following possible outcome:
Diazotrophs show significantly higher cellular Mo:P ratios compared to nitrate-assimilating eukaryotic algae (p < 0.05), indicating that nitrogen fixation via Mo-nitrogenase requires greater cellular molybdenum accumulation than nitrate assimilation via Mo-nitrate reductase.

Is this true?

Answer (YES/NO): YES